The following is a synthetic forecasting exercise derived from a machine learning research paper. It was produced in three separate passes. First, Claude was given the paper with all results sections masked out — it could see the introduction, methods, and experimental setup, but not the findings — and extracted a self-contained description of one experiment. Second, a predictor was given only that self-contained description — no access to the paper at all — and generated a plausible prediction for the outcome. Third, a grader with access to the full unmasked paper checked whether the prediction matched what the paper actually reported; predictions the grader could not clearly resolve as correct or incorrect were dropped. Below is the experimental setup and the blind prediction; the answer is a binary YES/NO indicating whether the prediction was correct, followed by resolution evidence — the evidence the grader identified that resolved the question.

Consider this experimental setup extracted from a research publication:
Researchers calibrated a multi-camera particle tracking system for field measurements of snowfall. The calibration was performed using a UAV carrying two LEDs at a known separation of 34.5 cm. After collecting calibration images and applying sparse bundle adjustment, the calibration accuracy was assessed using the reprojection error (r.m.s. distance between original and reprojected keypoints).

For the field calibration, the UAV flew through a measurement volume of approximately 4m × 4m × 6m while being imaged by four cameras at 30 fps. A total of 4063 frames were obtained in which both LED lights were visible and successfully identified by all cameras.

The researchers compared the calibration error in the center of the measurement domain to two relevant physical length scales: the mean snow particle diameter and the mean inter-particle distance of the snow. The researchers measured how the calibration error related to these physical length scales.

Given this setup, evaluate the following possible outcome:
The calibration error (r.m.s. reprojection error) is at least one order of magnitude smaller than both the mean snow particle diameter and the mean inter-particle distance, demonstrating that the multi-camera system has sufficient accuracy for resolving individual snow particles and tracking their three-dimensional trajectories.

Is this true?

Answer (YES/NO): NO